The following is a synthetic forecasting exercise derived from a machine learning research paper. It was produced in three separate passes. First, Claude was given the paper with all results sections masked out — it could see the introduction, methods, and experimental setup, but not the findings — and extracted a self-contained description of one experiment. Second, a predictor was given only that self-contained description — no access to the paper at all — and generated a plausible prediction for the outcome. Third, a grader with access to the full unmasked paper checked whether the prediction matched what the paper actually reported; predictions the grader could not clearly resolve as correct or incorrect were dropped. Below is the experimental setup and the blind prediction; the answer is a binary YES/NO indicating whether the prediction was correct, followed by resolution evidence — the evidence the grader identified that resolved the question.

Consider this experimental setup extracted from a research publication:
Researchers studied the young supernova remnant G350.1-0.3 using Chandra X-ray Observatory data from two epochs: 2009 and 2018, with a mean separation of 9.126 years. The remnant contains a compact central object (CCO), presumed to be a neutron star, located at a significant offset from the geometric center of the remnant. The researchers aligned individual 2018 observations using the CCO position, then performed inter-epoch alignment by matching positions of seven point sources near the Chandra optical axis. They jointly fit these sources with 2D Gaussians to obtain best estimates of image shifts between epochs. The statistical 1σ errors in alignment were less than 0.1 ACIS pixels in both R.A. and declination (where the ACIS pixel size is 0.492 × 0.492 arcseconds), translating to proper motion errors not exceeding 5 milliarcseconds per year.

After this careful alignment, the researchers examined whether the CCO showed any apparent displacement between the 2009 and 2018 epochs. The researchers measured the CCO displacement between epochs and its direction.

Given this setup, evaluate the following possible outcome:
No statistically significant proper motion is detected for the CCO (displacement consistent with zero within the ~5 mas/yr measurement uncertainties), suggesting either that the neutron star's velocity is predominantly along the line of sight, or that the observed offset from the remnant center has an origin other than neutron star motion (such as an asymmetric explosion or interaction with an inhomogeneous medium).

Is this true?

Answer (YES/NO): NO